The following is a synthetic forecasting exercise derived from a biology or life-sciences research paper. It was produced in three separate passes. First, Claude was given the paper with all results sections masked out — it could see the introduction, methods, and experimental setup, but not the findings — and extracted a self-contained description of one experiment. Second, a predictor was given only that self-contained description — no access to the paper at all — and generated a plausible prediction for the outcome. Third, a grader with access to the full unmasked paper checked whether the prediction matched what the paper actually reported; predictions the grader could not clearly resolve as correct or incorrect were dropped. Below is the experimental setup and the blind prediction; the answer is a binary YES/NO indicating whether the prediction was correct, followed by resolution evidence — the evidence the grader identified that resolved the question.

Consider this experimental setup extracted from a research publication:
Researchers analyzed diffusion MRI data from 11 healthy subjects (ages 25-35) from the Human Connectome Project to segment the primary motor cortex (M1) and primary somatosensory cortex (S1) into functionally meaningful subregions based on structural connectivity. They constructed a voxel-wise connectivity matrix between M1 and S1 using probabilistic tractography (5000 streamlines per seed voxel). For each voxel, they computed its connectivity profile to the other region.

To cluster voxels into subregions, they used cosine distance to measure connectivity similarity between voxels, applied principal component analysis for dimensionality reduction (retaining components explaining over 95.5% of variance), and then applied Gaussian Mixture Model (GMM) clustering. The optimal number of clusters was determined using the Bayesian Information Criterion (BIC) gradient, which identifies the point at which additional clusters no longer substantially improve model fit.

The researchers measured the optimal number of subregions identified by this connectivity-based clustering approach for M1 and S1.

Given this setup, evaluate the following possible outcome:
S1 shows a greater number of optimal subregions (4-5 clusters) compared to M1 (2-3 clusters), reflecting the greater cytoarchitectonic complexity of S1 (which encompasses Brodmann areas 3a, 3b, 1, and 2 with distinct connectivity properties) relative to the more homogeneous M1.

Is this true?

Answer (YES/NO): NO